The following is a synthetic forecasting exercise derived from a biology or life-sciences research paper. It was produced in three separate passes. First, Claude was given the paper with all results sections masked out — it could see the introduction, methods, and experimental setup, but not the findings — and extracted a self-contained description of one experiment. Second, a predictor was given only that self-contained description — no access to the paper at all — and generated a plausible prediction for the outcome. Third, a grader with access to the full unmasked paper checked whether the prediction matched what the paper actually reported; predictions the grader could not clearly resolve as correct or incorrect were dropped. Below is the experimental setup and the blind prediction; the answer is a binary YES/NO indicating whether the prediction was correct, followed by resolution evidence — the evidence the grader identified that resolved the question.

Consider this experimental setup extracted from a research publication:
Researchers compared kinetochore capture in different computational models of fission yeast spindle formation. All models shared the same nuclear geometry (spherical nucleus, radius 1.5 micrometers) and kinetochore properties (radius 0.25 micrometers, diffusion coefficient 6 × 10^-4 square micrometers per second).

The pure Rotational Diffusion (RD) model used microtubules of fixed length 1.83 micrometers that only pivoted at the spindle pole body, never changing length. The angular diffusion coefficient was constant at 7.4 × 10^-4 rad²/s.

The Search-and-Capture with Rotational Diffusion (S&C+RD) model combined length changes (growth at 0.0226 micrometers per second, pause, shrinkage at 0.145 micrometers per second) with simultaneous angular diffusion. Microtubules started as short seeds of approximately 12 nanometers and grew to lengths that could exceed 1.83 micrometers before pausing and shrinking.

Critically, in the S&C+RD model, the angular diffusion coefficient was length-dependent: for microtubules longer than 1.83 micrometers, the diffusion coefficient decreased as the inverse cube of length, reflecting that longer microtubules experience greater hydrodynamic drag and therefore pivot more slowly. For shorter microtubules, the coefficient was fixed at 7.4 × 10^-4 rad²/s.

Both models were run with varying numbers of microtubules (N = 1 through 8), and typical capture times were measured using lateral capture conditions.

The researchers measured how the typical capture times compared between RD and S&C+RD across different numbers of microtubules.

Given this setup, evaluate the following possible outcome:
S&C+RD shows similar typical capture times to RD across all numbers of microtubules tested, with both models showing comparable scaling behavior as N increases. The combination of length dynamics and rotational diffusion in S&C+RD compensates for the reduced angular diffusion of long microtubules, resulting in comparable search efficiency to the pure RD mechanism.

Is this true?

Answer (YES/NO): YES